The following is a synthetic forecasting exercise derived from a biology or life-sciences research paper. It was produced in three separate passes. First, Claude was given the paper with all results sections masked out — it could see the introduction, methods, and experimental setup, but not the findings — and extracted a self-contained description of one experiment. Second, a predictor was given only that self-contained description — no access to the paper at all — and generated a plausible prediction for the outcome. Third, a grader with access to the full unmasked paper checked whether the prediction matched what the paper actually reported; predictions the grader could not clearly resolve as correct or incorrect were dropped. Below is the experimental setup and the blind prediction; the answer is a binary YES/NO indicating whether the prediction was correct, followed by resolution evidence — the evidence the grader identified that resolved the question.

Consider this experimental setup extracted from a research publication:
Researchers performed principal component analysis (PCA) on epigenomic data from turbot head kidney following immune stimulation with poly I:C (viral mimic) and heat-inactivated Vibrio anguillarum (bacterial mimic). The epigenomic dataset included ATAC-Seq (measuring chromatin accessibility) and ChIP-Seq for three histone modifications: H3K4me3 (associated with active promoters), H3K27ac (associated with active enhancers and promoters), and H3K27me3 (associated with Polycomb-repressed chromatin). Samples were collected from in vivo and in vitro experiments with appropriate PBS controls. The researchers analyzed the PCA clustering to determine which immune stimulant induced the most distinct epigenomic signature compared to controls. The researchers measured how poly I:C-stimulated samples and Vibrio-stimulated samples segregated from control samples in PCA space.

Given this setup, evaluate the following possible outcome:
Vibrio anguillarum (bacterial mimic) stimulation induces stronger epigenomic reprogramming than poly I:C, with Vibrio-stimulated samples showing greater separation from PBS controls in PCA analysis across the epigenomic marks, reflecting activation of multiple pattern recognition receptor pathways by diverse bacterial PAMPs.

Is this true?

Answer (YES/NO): YES